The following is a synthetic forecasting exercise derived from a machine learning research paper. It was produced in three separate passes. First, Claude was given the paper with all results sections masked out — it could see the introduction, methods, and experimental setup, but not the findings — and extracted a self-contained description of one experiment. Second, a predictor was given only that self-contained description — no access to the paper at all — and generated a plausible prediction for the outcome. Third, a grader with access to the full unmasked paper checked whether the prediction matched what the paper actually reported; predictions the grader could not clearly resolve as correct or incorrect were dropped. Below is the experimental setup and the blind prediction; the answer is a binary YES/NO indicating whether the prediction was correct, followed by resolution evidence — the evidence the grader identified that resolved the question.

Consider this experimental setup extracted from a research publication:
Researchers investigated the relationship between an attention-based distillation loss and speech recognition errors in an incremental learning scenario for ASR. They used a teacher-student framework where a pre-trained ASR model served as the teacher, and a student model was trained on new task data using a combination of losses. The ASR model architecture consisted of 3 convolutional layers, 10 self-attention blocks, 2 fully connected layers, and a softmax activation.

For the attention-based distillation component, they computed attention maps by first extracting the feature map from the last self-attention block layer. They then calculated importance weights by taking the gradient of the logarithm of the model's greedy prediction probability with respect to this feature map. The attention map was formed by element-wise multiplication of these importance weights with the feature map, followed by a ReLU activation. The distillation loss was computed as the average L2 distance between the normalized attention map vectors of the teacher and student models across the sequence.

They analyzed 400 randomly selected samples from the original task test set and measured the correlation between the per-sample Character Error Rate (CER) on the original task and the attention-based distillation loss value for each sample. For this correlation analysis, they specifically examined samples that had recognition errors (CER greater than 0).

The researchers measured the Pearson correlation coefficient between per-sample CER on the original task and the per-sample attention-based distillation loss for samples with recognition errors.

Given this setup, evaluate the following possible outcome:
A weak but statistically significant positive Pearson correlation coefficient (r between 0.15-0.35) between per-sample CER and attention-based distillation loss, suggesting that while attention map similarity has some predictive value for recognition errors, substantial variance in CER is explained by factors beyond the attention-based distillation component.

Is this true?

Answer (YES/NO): NO